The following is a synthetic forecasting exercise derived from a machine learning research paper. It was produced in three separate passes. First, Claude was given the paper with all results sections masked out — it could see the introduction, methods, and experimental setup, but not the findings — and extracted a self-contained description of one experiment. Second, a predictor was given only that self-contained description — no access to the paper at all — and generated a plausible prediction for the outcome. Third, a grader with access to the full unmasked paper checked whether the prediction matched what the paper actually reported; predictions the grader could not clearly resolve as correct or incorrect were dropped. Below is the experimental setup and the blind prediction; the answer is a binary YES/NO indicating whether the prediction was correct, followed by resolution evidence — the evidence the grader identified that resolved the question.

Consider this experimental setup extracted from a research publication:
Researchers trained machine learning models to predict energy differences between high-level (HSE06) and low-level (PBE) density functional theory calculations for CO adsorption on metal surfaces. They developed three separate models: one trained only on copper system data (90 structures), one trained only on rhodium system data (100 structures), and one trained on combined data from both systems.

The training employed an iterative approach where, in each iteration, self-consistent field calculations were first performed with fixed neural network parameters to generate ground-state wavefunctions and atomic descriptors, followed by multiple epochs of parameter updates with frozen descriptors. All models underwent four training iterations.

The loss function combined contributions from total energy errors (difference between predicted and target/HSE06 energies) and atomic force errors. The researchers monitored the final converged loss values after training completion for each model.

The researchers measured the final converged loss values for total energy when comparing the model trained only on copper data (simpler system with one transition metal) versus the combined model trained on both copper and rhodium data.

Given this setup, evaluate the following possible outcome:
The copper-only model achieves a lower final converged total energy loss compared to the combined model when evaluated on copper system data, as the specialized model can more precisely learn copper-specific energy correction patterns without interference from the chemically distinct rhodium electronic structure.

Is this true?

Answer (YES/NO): YES